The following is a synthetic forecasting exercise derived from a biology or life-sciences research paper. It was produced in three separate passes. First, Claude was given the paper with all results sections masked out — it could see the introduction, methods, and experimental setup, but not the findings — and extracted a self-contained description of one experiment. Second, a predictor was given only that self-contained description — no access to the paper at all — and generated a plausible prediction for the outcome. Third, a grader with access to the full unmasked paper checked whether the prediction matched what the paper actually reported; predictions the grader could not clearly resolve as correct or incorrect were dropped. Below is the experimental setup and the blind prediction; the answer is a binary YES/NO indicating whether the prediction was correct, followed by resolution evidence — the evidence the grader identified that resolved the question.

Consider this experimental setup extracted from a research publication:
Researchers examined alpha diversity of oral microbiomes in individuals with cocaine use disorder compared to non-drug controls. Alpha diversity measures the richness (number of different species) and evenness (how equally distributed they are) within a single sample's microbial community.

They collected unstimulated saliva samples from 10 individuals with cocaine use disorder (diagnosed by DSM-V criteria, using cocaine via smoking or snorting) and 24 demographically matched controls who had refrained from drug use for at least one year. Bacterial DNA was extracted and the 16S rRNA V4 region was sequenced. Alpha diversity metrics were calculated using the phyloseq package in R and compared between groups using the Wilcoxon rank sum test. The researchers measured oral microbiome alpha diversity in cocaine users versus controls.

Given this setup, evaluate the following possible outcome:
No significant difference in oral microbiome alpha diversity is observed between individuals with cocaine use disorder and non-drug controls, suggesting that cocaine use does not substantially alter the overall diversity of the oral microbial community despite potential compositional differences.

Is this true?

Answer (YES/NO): NO